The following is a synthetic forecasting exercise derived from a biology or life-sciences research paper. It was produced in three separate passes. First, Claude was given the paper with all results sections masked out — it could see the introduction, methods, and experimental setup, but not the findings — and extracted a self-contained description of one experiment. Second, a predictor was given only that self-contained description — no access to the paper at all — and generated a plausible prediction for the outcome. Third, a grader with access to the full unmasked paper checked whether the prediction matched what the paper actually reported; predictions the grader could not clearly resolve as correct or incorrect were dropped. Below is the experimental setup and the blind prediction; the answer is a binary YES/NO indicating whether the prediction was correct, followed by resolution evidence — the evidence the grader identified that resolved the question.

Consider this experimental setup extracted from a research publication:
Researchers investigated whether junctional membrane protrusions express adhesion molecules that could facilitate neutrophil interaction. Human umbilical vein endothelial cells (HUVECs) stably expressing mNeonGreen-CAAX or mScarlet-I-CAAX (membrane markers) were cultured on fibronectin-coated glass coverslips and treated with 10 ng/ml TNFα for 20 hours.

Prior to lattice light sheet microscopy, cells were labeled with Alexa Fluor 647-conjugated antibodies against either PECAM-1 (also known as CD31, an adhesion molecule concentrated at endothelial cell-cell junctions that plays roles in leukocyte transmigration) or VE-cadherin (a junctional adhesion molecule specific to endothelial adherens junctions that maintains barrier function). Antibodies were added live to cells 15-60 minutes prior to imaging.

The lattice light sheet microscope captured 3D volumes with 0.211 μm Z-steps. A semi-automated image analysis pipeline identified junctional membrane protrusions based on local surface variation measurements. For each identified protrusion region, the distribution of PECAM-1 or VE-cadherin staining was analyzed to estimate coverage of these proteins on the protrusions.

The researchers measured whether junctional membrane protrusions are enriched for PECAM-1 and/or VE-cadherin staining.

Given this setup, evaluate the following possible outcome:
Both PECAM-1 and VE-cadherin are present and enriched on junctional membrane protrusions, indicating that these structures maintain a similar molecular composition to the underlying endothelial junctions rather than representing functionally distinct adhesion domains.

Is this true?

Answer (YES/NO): NO